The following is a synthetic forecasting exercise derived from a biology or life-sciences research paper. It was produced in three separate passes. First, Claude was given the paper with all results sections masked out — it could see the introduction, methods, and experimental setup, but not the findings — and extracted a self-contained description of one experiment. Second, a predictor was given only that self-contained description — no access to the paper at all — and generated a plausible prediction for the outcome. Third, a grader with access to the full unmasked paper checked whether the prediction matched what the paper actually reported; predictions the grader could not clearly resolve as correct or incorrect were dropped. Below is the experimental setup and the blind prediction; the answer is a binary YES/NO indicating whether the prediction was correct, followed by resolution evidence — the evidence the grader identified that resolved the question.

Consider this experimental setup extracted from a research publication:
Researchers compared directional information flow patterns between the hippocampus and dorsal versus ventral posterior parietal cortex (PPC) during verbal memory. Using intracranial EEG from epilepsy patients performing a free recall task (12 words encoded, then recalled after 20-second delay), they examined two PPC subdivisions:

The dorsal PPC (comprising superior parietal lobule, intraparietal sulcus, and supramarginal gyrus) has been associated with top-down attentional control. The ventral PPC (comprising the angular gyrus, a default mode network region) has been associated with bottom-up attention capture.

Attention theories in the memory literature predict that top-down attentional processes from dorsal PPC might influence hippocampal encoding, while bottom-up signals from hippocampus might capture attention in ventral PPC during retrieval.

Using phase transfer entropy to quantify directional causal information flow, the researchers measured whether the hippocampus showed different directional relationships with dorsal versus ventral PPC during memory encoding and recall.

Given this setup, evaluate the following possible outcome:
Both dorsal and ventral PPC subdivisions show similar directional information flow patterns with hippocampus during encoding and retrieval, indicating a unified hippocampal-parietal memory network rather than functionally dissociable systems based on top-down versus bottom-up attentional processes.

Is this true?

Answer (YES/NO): YES